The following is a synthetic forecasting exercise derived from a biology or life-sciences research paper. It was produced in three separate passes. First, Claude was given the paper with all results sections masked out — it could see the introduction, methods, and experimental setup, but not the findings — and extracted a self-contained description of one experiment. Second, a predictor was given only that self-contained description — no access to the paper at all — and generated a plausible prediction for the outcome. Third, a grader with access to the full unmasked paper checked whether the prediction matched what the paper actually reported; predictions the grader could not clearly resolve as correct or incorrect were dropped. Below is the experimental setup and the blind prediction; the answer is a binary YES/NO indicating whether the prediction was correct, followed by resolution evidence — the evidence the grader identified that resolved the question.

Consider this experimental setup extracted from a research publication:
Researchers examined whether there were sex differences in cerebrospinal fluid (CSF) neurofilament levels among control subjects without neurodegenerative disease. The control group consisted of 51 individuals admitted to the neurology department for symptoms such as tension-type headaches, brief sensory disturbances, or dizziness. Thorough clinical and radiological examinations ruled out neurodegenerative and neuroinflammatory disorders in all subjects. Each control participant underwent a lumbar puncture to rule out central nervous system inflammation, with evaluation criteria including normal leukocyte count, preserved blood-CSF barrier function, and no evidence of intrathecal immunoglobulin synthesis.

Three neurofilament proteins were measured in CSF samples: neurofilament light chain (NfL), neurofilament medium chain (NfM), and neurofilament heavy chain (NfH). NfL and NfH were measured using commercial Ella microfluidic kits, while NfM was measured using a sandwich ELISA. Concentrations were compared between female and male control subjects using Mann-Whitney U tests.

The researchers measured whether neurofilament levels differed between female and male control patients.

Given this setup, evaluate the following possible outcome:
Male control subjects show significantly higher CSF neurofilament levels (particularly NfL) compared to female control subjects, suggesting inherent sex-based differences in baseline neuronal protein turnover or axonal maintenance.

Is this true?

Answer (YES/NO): NO